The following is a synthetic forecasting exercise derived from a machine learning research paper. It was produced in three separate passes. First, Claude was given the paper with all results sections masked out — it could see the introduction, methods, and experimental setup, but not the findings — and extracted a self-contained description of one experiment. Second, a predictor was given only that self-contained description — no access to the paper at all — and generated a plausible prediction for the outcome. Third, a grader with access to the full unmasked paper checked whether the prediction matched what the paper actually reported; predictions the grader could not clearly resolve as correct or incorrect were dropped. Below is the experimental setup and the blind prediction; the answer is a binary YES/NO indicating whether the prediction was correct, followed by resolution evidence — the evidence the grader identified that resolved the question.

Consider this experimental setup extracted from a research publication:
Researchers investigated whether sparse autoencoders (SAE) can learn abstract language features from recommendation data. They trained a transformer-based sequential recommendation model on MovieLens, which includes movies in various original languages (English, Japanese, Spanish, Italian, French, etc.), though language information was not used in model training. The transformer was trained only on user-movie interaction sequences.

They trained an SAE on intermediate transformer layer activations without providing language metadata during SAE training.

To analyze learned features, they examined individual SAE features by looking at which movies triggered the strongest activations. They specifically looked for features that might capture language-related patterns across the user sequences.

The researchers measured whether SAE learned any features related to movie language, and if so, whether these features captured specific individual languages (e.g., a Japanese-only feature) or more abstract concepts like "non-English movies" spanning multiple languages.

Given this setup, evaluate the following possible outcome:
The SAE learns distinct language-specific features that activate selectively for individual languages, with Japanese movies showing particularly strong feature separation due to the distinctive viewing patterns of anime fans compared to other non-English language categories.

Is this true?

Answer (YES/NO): NO